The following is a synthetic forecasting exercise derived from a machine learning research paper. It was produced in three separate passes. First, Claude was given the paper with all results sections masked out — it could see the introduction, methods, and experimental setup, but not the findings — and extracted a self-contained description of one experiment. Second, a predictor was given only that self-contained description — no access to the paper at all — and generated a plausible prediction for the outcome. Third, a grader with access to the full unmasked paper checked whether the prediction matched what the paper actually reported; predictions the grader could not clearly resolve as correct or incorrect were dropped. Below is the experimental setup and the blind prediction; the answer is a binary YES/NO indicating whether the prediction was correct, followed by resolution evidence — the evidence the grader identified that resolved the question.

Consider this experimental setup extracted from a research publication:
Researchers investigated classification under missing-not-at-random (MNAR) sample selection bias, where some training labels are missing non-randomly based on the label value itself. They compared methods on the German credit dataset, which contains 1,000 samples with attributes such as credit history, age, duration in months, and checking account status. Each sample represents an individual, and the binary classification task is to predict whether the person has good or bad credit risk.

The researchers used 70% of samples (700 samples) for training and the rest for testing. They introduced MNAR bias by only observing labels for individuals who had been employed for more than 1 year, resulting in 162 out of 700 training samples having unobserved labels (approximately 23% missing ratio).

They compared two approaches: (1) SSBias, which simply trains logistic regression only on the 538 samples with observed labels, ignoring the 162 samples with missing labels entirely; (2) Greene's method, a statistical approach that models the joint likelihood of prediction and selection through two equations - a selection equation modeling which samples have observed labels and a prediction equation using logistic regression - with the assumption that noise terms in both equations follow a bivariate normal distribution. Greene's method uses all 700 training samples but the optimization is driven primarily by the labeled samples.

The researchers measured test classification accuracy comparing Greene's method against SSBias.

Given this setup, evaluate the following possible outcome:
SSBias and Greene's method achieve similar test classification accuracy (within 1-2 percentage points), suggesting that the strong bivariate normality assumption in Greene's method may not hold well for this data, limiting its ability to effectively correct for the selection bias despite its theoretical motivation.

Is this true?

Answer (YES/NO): YES